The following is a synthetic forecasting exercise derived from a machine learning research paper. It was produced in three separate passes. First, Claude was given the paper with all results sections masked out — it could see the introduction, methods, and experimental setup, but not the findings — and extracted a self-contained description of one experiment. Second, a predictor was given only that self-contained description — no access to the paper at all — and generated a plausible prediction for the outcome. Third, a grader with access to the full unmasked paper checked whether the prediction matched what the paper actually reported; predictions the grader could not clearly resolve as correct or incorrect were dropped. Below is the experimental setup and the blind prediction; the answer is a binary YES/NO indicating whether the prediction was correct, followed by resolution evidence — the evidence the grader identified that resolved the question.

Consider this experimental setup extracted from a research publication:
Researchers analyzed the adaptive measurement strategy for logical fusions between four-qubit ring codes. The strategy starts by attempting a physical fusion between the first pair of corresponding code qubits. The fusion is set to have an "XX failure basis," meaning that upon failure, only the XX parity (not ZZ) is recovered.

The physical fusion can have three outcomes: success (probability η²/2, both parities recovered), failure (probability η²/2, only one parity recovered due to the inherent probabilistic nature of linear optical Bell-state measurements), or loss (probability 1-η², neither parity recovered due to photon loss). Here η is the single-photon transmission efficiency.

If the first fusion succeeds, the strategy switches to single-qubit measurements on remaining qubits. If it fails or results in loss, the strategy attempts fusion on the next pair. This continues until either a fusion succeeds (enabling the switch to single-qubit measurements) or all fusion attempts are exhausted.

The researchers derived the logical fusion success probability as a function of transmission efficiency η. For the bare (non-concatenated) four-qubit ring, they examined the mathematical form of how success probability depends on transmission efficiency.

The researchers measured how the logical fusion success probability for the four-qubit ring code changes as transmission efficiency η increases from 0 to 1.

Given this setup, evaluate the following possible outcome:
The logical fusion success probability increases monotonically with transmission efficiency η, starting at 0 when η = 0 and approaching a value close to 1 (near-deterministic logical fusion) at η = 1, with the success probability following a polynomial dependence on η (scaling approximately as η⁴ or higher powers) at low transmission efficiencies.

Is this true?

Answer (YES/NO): YES